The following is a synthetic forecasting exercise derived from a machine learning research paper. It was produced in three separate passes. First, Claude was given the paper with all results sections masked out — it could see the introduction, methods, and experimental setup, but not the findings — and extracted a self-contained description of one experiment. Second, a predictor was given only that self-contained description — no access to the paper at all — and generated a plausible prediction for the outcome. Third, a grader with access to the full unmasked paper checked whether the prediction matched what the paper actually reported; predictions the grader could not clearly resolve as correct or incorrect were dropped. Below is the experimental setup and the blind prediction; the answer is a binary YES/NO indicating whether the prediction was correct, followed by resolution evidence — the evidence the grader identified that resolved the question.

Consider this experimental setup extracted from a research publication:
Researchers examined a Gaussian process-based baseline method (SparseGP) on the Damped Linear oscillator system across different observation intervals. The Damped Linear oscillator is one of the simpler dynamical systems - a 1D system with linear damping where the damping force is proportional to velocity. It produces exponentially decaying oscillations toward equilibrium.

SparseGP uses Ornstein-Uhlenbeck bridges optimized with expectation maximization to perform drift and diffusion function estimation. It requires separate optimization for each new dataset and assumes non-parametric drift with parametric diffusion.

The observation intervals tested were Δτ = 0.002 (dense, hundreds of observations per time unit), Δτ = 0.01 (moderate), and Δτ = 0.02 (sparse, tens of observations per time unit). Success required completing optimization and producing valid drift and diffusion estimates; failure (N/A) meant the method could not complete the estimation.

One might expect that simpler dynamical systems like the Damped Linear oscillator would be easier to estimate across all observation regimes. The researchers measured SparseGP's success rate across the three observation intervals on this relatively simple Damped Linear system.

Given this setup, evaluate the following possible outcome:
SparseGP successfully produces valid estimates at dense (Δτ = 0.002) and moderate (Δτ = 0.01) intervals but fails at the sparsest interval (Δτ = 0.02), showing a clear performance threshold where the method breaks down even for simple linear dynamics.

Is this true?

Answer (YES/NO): NO